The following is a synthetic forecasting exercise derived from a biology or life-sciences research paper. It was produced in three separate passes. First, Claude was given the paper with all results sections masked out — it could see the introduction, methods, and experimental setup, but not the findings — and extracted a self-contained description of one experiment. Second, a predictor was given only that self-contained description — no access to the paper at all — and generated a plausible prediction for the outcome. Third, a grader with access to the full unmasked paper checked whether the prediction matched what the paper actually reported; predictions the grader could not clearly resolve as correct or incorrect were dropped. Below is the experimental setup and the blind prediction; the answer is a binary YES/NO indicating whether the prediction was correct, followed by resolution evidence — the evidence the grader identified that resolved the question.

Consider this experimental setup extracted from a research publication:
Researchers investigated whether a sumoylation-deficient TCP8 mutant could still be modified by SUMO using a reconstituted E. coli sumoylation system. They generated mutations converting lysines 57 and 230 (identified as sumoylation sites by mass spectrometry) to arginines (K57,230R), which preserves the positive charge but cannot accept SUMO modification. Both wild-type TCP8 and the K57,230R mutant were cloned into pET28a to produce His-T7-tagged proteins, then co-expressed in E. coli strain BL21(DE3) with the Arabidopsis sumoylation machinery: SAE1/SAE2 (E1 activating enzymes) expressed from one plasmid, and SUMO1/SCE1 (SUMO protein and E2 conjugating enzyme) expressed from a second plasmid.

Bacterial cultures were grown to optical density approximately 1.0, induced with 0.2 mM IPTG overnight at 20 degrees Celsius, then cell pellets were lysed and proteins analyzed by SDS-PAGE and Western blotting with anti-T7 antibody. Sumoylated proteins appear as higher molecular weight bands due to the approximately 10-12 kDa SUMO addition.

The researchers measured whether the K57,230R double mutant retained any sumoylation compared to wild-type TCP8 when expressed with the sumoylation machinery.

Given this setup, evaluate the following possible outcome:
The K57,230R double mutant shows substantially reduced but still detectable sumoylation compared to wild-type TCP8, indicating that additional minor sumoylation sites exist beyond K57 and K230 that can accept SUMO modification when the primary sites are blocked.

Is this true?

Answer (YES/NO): NO